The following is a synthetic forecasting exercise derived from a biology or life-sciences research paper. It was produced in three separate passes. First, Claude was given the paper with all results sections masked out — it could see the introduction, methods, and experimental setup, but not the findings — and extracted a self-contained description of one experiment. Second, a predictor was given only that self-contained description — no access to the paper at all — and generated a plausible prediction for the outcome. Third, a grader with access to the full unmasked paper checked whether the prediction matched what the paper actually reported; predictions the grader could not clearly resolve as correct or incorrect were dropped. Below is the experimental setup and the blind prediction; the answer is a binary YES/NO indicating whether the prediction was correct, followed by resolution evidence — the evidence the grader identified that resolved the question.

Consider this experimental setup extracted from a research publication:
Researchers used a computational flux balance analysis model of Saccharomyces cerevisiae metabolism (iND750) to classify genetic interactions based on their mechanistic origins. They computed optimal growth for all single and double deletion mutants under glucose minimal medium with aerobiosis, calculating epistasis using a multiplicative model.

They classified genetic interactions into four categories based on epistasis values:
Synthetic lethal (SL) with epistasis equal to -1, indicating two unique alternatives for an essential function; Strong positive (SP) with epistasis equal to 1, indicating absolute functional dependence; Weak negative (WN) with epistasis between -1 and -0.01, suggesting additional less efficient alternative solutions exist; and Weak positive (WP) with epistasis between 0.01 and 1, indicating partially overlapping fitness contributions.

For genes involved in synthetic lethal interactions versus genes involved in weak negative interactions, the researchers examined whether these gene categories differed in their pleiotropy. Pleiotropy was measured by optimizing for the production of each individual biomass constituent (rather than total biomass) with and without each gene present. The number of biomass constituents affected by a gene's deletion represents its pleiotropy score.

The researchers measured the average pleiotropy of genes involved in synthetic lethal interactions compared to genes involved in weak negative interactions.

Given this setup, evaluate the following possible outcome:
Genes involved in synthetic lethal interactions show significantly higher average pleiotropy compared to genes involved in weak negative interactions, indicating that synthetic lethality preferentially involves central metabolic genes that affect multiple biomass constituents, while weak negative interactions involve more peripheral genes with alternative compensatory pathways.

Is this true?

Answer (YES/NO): NO